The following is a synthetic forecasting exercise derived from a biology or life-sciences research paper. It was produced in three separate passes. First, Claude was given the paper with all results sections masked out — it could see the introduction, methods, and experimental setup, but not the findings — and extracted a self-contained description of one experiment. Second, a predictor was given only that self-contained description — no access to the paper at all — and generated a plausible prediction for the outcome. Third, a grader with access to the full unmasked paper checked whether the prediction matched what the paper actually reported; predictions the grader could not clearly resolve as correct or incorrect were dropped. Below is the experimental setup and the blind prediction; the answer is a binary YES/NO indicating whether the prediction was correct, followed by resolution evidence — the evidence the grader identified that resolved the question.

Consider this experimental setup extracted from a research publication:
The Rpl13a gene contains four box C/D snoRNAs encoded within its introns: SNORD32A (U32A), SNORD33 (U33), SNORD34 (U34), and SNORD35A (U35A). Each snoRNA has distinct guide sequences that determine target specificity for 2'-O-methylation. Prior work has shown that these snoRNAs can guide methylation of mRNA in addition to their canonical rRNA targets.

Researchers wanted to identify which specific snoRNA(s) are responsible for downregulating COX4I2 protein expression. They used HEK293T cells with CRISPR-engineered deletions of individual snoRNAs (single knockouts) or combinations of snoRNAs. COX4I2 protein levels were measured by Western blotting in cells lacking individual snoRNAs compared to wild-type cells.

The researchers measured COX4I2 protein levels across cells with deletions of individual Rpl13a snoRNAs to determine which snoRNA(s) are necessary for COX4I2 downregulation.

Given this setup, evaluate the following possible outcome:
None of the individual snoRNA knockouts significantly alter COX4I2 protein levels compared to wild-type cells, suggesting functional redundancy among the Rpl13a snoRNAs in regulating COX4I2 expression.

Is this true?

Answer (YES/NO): NO